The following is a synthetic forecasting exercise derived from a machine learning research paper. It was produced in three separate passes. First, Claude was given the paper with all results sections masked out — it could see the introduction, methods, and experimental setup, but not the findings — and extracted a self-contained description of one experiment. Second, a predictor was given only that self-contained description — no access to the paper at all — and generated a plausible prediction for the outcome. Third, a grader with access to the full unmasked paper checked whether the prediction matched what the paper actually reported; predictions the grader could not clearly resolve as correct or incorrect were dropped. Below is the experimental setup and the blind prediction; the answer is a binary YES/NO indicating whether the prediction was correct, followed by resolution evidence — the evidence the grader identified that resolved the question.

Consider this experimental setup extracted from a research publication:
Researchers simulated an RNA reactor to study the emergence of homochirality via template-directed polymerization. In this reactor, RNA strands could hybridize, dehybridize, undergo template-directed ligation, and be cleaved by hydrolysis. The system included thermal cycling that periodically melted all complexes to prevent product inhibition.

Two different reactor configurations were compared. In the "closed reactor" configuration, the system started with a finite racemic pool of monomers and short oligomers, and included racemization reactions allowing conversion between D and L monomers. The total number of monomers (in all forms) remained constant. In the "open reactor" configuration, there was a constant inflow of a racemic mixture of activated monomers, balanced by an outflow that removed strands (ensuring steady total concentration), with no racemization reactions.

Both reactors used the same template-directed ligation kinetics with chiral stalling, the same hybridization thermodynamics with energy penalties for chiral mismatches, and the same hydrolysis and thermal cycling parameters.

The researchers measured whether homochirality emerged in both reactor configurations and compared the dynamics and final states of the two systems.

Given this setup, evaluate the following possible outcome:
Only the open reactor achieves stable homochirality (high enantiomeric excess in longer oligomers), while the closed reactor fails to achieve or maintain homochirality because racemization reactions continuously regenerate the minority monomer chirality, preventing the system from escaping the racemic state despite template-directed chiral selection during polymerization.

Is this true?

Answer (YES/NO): NO